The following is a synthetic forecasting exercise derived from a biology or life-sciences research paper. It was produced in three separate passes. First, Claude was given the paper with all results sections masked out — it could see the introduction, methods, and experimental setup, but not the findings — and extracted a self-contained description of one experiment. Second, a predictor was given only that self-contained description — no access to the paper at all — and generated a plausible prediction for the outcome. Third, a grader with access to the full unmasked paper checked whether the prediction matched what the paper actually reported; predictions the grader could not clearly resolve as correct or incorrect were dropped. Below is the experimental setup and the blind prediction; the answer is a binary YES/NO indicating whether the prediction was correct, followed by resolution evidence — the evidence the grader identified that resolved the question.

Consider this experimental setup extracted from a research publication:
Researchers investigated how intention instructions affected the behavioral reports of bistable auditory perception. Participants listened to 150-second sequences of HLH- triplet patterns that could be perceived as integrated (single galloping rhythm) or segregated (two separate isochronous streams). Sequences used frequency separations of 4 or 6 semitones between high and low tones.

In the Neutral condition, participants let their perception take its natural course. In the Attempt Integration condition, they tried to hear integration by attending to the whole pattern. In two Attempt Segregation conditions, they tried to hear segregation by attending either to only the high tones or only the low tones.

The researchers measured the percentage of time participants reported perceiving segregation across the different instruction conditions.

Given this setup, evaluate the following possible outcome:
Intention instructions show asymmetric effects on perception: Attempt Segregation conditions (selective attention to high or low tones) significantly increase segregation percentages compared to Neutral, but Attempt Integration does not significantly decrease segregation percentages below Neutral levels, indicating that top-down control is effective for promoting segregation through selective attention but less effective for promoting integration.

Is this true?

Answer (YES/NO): NO